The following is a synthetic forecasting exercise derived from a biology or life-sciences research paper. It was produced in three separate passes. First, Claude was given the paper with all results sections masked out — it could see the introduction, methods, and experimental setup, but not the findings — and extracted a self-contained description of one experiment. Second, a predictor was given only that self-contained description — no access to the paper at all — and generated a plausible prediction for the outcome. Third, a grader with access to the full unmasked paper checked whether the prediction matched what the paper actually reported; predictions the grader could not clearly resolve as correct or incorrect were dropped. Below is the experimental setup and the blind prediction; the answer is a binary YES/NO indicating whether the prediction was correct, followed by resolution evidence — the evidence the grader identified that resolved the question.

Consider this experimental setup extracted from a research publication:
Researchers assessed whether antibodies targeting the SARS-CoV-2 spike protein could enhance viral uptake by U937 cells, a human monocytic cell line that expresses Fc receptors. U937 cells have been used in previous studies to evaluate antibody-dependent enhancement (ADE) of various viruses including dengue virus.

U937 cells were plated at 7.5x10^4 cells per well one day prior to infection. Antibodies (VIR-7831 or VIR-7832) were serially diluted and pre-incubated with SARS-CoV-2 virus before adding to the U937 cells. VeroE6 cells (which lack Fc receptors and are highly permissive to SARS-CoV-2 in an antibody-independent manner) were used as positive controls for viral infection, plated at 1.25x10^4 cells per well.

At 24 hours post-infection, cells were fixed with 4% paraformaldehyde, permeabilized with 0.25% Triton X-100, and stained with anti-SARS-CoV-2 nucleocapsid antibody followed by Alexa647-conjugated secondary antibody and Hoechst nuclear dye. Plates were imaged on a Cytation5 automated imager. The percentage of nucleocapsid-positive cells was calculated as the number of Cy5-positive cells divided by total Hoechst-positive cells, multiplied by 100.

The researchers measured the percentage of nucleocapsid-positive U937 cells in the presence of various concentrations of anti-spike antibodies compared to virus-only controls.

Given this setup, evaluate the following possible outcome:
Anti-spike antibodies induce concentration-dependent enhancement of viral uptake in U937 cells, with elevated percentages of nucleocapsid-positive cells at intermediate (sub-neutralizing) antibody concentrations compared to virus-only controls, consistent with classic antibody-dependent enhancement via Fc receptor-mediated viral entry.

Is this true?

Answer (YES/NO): NO